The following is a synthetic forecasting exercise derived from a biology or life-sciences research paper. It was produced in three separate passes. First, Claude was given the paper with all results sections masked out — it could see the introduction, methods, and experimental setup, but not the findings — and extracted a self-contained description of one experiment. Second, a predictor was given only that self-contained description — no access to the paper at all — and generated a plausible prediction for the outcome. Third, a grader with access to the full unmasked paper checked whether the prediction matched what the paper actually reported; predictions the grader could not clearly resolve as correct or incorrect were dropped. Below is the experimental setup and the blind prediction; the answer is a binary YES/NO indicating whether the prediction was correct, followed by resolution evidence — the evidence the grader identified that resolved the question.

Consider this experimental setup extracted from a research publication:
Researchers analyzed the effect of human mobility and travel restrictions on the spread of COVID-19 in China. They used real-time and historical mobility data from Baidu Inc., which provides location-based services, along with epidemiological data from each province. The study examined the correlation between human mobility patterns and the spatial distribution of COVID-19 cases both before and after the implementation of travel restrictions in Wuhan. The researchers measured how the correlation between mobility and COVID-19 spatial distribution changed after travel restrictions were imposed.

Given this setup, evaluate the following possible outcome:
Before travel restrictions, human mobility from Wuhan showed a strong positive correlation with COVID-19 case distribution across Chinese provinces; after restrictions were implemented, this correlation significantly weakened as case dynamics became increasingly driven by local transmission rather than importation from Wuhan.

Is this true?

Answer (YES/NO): YES